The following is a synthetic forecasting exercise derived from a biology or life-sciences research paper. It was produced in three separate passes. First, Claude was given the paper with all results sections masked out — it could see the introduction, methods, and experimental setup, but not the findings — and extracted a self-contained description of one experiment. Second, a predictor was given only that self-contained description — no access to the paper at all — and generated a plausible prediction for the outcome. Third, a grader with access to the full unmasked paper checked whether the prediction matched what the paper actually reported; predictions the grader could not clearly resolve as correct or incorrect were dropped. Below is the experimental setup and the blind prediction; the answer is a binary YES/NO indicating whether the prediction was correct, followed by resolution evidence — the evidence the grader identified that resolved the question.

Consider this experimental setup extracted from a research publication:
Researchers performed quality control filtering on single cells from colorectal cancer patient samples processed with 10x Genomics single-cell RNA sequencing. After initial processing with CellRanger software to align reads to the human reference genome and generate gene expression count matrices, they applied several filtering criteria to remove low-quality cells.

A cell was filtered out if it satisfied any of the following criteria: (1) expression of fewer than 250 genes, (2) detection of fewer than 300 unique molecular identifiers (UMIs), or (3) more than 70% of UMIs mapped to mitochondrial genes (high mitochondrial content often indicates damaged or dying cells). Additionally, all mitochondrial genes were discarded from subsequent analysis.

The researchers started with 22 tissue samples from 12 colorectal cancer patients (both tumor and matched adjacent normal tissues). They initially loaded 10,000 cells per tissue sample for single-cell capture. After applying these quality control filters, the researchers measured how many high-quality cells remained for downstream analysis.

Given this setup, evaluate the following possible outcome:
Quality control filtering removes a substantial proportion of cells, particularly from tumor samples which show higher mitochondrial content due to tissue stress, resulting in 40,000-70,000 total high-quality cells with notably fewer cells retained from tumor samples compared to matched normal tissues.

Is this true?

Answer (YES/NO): NO